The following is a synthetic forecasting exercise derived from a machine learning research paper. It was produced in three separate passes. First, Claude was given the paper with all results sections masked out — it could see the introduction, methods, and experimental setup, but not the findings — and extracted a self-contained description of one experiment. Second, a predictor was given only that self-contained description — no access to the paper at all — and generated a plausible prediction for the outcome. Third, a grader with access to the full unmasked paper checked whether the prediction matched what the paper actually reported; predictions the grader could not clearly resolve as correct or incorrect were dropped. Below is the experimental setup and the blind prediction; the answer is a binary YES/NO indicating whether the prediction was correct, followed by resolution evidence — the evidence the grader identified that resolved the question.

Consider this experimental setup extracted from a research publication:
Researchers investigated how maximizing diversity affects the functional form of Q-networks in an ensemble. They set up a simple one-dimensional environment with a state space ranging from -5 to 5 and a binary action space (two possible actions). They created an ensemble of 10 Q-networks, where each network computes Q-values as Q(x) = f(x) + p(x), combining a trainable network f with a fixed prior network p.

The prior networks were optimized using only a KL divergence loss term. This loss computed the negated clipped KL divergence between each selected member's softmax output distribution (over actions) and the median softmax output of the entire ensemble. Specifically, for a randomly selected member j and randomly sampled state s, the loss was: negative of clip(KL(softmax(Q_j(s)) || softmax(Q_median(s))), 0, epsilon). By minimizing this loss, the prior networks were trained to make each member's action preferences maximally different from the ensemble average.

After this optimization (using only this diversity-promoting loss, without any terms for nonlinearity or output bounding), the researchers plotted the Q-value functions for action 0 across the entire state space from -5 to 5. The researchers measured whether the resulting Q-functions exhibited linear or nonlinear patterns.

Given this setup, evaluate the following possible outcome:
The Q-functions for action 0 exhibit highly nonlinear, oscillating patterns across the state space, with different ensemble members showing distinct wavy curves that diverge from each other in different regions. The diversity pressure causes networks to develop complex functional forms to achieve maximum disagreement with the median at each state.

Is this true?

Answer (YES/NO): NO